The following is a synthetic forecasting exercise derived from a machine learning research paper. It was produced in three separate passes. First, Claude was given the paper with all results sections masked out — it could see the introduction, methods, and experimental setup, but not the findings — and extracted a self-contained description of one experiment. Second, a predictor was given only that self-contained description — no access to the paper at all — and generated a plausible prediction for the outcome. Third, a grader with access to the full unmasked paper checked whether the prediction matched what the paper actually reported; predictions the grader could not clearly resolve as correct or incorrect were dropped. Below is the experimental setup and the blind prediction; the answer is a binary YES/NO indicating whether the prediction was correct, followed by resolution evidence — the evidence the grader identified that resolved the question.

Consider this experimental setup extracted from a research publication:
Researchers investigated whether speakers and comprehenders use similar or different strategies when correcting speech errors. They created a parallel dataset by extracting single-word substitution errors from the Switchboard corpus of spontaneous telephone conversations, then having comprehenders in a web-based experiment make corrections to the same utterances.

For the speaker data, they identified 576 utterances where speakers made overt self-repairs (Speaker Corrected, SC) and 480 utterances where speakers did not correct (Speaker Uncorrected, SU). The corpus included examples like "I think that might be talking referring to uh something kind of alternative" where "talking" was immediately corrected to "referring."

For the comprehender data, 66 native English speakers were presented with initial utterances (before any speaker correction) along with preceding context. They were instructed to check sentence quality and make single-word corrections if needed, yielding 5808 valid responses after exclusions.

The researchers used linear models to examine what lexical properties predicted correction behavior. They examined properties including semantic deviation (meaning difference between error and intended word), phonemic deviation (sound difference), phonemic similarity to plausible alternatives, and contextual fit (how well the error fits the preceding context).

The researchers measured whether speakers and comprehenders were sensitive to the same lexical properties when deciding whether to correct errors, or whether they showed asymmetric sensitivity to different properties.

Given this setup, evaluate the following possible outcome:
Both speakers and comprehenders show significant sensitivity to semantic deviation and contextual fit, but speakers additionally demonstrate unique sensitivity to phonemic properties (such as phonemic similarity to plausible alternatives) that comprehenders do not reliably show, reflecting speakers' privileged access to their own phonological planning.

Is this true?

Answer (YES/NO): NO